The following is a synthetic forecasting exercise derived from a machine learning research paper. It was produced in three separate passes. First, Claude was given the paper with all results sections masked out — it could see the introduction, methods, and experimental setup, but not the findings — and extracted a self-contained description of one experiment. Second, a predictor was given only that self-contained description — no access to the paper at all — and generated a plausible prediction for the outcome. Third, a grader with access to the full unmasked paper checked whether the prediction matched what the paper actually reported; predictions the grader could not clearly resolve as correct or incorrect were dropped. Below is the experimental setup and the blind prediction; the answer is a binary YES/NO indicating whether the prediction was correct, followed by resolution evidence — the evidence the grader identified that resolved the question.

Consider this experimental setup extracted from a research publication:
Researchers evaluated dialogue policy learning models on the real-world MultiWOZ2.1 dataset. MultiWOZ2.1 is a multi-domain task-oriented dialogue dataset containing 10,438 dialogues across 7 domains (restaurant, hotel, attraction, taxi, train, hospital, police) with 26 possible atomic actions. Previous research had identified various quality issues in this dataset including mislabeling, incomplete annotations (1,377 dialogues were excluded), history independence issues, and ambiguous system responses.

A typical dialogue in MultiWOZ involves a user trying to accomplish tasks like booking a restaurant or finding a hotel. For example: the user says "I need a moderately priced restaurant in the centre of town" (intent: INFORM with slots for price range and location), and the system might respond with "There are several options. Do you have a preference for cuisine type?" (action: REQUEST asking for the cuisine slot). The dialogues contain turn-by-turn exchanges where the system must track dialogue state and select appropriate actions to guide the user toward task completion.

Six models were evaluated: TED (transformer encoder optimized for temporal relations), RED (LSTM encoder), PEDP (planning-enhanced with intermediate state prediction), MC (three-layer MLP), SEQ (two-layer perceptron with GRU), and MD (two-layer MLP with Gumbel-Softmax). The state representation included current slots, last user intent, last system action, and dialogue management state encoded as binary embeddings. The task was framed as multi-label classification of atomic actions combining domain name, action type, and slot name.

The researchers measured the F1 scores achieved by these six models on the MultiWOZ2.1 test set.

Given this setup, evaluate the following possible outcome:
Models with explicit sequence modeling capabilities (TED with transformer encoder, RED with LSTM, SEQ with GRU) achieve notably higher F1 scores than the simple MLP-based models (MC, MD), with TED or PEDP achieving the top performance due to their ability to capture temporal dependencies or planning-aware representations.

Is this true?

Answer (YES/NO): NO